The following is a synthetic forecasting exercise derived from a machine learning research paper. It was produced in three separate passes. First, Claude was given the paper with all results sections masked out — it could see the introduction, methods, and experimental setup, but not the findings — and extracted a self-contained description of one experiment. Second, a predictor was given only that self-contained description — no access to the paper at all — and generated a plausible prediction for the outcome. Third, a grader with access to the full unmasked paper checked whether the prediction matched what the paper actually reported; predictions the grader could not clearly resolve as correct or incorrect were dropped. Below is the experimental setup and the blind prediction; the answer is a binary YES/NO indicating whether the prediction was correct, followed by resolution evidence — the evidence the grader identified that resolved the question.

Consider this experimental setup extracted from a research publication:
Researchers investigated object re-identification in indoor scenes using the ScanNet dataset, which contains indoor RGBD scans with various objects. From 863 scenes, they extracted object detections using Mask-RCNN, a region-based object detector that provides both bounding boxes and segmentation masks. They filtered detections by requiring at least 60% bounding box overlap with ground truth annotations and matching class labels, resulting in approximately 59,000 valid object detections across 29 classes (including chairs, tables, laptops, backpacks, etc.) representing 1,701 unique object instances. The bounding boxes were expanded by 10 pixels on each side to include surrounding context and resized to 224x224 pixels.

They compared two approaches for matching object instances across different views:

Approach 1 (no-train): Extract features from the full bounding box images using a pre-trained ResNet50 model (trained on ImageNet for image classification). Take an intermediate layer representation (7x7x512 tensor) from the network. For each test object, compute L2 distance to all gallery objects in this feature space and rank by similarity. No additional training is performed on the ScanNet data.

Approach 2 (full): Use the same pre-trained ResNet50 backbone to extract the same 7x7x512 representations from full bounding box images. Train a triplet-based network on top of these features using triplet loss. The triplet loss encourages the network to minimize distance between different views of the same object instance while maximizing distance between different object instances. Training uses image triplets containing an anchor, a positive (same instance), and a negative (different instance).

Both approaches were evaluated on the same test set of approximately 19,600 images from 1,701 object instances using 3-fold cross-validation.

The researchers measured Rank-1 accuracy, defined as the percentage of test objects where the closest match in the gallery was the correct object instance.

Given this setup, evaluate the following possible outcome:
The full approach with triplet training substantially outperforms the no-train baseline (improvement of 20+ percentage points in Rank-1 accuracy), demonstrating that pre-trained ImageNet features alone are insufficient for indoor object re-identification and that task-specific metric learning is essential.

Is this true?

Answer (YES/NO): NO